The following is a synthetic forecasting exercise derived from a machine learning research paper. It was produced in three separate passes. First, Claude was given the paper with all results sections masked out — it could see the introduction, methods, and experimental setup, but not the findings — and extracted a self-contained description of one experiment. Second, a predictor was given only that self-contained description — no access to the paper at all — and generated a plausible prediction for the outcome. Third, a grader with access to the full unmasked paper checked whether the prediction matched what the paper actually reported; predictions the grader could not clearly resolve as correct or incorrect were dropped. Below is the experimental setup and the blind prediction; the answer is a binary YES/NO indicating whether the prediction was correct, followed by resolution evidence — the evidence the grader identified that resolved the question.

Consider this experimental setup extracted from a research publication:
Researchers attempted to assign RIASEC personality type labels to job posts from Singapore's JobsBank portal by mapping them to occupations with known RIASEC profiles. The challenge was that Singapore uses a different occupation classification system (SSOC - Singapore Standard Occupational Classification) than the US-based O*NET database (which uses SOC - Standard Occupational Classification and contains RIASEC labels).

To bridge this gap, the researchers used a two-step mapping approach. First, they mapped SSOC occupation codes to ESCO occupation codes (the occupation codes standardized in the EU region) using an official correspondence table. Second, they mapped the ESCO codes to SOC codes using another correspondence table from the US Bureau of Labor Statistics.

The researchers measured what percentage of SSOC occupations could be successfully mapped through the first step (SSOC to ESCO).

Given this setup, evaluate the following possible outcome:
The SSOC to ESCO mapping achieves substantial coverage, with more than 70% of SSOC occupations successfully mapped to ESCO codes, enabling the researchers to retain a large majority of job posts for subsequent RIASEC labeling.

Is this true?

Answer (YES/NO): YES